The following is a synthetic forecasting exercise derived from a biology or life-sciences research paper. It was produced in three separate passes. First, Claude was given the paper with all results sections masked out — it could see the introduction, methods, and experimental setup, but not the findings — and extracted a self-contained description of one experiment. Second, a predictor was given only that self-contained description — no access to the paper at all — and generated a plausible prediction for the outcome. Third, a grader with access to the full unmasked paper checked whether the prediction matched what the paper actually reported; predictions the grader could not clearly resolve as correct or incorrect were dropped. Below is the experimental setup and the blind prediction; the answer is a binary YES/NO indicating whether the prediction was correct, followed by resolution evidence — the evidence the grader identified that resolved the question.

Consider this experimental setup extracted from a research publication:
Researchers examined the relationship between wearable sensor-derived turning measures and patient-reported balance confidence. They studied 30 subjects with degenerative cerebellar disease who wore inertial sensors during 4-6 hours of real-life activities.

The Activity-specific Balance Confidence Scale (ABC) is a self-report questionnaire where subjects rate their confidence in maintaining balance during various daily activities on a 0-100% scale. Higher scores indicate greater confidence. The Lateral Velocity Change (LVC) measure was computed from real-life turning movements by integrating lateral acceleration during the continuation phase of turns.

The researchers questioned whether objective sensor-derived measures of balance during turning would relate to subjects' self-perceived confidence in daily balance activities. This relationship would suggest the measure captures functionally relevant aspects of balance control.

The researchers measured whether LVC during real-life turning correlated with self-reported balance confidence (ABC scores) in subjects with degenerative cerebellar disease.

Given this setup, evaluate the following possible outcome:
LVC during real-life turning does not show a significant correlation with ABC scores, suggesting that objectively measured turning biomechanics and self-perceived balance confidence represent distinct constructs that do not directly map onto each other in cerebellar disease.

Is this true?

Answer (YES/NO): NO